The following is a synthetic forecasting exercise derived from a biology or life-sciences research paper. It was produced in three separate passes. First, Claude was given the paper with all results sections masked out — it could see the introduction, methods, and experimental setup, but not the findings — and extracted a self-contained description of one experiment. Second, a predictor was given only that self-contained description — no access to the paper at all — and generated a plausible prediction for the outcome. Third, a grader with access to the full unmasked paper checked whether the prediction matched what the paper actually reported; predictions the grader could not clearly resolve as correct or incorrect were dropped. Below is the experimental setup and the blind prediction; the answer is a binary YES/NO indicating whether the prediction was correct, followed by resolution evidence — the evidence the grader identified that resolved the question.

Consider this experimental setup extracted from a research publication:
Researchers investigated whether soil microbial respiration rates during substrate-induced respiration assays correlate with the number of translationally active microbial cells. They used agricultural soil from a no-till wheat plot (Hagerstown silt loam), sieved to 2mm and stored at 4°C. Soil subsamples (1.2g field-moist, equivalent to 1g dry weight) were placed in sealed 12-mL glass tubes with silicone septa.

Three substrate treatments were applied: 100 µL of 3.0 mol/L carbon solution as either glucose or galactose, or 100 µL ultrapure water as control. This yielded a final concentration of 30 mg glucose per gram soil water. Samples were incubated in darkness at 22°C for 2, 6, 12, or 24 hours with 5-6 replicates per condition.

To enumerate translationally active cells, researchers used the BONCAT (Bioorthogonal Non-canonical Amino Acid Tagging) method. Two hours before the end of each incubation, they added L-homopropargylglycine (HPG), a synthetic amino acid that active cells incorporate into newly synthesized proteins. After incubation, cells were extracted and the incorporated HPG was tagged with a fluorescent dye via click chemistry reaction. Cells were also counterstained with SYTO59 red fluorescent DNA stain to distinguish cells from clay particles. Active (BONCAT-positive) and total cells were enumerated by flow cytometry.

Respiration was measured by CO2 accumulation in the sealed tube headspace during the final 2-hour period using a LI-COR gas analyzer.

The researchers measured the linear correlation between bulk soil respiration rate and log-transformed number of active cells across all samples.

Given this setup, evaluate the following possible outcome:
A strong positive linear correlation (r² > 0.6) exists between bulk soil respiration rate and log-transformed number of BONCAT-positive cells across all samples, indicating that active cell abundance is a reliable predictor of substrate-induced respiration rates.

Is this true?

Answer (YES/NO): NO